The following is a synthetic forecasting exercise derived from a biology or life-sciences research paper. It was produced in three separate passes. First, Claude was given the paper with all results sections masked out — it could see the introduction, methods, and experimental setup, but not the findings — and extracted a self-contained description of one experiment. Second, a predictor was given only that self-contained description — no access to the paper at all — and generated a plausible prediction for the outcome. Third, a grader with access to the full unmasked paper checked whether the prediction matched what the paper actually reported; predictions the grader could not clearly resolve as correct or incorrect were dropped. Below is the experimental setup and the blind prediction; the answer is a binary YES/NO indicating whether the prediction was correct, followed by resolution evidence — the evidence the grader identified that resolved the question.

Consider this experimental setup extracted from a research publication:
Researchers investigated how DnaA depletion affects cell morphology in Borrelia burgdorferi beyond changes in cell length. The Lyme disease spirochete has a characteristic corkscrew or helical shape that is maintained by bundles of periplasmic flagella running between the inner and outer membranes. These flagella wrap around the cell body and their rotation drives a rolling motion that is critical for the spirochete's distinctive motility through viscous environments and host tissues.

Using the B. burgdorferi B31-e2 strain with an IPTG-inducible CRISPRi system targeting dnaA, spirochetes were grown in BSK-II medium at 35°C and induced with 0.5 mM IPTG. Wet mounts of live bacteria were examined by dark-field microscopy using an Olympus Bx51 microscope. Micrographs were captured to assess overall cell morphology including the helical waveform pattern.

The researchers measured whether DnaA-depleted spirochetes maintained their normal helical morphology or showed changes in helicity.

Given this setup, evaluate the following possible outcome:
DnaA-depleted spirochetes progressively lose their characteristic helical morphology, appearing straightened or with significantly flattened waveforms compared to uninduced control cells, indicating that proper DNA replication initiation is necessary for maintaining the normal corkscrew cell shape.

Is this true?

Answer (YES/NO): NO